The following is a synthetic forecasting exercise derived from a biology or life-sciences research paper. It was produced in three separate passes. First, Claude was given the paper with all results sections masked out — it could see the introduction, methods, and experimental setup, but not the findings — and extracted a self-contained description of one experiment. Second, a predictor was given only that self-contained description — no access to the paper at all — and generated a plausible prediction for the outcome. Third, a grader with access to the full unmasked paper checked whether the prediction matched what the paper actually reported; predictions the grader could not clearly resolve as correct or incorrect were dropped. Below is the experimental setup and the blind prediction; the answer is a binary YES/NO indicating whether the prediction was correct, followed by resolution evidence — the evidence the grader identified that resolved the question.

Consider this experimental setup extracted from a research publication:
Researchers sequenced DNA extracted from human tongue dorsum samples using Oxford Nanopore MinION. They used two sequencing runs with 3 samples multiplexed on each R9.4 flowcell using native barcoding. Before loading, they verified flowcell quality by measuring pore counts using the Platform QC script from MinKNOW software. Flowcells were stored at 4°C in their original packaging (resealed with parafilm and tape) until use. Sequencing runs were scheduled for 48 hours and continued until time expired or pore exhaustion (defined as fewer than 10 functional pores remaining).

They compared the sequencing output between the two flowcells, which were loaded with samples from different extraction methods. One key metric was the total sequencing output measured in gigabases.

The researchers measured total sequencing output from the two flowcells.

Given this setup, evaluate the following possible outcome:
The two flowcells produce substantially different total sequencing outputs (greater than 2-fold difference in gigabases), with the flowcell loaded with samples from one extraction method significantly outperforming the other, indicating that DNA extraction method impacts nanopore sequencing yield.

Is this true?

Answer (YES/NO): NO